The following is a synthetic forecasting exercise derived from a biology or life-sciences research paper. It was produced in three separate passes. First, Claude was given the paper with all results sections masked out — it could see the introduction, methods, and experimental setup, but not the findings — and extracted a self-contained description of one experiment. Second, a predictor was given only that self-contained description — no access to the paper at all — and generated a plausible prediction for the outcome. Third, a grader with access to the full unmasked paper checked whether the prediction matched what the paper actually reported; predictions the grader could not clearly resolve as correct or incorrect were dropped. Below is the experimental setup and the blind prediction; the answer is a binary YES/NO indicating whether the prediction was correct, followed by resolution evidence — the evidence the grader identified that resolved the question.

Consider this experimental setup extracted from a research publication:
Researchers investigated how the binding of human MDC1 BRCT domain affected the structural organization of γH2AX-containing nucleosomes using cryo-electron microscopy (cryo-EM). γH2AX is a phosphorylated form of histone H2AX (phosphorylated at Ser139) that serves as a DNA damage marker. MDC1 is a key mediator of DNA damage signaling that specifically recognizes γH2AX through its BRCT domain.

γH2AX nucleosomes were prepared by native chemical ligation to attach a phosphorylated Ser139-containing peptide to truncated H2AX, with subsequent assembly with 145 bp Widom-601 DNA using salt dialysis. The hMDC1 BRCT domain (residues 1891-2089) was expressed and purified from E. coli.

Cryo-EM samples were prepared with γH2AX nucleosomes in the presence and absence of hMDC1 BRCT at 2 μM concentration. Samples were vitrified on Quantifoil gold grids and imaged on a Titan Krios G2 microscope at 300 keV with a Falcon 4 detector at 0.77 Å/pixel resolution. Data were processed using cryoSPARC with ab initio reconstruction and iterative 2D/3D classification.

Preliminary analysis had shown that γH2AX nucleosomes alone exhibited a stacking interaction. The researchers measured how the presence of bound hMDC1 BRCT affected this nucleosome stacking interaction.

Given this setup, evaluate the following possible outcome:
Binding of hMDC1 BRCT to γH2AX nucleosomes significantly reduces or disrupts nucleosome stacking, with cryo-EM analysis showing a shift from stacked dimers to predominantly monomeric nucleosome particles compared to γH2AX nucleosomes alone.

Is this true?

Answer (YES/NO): YES